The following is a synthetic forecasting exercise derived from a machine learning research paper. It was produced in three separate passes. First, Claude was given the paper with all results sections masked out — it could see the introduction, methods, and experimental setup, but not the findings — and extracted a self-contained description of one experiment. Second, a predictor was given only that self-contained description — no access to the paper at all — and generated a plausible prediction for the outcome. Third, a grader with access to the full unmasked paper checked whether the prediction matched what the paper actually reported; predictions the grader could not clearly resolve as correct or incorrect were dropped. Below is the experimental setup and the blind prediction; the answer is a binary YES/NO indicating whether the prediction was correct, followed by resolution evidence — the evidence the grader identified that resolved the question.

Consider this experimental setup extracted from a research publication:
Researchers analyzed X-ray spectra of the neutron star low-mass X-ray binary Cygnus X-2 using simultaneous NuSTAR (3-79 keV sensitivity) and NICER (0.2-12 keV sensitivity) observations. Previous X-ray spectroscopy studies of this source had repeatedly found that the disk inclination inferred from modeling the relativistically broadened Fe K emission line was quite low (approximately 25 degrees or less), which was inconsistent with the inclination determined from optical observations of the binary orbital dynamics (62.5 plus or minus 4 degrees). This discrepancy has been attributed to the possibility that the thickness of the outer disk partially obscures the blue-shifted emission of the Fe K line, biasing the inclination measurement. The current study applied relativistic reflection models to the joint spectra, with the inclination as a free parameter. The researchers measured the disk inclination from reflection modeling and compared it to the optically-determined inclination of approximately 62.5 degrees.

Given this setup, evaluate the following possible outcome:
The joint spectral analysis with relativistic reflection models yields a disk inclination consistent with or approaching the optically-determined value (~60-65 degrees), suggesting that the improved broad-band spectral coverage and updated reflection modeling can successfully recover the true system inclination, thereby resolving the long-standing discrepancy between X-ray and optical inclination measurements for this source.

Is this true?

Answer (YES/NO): YES